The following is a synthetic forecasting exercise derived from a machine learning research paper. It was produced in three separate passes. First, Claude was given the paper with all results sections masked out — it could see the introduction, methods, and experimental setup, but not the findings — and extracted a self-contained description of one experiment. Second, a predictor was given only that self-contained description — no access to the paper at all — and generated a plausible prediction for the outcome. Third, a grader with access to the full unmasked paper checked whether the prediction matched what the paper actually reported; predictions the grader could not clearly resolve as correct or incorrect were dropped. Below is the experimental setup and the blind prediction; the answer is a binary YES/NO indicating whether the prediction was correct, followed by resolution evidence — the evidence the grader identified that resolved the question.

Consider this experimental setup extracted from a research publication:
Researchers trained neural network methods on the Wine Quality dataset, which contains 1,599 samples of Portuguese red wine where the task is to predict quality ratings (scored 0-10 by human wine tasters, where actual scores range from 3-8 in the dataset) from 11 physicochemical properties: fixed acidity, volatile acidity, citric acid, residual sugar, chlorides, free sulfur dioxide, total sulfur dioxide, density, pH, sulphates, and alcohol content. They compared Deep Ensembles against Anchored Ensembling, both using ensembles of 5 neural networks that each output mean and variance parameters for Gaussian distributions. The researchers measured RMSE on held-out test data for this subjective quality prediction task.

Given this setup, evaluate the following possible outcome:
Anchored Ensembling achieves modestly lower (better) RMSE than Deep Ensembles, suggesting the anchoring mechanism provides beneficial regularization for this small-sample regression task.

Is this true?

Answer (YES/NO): NO